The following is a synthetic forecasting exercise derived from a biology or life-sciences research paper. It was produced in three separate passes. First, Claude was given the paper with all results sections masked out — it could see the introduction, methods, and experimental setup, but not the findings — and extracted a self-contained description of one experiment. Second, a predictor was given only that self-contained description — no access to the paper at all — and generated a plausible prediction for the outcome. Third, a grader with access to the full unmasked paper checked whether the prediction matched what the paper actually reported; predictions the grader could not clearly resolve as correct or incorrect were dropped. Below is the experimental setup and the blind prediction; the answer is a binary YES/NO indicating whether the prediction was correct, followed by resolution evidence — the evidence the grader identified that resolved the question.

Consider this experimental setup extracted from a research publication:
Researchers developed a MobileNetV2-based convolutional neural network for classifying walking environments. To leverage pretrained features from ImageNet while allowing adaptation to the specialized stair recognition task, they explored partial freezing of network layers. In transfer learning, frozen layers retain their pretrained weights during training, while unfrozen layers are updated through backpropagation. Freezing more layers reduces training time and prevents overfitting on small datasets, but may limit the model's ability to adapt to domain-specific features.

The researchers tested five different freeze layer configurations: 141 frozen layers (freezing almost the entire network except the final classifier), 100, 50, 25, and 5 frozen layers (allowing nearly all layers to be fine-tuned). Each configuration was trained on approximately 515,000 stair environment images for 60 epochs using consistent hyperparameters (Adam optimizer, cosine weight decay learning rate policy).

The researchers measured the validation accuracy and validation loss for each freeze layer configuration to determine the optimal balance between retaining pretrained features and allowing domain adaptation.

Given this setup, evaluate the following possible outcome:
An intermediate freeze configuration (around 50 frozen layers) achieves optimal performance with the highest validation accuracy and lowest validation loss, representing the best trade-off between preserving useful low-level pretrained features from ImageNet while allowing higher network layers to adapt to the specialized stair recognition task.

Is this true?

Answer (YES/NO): NO